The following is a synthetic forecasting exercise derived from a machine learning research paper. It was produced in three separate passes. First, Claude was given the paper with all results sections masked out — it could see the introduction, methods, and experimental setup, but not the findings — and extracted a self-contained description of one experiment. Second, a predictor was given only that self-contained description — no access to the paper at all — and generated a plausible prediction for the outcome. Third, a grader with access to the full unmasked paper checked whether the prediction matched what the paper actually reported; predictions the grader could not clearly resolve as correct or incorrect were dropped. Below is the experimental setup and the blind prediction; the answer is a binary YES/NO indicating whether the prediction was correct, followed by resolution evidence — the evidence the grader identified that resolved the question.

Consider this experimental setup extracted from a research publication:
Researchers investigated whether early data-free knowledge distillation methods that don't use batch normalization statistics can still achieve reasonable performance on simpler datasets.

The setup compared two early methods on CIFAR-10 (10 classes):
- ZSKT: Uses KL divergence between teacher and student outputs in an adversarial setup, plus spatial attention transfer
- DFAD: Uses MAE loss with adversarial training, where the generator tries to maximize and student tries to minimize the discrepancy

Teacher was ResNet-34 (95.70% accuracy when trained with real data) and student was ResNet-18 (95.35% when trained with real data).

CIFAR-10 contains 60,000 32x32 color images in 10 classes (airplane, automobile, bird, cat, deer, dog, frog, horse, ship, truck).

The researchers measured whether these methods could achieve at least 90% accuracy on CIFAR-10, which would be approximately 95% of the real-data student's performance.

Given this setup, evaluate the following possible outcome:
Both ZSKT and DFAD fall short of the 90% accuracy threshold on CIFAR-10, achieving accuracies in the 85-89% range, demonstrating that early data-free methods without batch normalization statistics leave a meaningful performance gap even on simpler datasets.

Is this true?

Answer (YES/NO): NO